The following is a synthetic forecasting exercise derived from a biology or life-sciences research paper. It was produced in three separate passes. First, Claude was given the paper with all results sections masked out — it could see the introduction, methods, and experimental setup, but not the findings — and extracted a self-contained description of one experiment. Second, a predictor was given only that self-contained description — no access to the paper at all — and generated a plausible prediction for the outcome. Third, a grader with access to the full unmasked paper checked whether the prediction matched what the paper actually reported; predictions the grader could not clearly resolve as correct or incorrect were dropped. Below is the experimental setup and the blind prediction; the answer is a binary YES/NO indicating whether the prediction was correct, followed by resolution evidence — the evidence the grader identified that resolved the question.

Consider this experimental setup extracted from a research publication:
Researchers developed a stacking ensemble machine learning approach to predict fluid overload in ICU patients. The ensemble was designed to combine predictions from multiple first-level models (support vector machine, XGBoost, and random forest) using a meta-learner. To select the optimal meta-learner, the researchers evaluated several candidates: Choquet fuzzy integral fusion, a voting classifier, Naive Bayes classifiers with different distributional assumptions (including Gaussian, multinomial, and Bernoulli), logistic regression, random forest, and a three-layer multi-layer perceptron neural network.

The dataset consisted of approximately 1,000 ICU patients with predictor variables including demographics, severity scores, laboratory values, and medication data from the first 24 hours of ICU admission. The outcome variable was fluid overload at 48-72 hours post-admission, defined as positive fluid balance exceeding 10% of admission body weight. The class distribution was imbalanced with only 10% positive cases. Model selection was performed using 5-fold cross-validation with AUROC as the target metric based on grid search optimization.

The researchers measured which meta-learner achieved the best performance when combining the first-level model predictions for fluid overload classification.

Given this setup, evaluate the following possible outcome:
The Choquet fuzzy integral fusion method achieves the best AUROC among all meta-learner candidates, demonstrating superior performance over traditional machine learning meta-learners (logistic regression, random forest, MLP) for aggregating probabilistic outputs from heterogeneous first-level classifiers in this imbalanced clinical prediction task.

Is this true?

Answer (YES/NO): NO